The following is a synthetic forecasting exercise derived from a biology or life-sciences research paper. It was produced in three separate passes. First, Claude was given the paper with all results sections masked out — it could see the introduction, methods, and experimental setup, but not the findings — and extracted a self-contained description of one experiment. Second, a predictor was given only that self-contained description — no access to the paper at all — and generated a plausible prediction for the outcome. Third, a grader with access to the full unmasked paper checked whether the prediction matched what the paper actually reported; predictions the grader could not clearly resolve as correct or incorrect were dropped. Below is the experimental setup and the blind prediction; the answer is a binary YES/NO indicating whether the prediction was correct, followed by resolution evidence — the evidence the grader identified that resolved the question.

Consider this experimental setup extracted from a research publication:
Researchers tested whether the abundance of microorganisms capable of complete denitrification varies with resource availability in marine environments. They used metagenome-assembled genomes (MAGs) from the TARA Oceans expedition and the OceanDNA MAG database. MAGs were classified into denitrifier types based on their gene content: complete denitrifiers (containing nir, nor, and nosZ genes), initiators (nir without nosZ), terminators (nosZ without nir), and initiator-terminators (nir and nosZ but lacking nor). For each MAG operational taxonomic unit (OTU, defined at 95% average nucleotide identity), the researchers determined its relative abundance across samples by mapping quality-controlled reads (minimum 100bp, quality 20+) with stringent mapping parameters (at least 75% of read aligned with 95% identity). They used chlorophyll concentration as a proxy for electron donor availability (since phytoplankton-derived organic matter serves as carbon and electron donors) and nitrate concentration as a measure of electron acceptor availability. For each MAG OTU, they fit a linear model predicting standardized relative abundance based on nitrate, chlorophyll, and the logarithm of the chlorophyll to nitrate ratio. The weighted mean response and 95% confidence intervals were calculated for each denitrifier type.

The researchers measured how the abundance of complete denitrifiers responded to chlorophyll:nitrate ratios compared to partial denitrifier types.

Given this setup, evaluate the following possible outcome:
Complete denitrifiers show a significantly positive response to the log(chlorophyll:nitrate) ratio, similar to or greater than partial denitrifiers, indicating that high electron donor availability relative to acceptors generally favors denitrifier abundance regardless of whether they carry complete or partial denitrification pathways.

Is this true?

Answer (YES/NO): NO